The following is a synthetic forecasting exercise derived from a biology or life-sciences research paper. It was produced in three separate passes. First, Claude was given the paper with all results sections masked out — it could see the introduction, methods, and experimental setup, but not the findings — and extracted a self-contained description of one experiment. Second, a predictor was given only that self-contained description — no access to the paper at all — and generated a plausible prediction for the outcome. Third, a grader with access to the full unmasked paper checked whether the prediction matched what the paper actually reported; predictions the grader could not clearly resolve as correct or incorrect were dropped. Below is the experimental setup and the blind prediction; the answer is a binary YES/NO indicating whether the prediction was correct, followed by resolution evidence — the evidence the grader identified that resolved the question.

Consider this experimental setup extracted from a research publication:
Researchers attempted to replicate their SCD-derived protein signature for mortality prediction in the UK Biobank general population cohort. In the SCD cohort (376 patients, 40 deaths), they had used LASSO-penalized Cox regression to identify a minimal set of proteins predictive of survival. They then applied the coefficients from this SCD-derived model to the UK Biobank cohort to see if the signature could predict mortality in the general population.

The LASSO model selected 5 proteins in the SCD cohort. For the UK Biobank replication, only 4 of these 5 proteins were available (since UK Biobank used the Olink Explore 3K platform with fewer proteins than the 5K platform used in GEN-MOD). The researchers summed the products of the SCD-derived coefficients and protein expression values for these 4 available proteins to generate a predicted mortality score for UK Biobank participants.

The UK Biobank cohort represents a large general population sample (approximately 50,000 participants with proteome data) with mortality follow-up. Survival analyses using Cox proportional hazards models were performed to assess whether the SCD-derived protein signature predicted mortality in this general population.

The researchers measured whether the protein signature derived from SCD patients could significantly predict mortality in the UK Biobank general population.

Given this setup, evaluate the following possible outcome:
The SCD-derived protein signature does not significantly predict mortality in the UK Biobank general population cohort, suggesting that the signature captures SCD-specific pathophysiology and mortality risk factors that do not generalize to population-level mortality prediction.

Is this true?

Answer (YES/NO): NO